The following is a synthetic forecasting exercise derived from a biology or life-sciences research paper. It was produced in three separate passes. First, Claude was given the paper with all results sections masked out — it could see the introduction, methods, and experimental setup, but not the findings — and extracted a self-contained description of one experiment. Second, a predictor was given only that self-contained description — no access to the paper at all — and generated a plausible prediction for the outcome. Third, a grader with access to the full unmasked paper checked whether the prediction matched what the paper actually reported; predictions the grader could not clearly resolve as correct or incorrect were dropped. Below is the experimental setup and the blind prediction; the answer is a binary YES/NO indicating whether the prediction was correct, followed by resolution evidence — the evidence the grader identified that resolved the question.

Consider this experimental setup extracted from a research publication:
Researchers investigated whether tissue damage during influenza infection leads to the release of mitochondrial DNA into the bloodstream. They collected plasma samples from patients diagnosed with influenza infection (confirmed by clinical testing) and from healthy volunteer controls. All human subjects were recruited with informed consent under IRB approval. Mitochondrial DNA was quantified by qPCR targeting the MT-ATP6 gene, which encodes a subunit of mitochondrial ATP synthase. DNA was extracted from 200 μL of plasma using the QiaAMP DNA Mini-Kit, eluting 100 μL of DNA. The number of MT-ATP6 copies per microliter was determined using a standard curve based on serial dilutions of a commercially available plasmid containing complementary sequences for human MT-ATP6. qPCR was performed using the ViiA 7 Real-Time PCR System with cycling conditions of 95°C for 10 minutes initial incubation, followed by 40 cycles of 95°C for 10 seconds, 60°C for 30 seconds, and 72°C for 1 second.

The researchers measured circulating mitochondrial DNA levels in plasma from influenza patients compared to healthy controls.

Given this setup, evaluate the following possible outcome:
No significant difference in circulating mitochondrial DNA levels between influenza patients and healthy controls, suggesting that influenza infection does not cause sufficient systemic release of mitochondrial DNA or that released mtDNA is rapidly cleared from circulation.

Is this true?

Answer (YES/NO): NO